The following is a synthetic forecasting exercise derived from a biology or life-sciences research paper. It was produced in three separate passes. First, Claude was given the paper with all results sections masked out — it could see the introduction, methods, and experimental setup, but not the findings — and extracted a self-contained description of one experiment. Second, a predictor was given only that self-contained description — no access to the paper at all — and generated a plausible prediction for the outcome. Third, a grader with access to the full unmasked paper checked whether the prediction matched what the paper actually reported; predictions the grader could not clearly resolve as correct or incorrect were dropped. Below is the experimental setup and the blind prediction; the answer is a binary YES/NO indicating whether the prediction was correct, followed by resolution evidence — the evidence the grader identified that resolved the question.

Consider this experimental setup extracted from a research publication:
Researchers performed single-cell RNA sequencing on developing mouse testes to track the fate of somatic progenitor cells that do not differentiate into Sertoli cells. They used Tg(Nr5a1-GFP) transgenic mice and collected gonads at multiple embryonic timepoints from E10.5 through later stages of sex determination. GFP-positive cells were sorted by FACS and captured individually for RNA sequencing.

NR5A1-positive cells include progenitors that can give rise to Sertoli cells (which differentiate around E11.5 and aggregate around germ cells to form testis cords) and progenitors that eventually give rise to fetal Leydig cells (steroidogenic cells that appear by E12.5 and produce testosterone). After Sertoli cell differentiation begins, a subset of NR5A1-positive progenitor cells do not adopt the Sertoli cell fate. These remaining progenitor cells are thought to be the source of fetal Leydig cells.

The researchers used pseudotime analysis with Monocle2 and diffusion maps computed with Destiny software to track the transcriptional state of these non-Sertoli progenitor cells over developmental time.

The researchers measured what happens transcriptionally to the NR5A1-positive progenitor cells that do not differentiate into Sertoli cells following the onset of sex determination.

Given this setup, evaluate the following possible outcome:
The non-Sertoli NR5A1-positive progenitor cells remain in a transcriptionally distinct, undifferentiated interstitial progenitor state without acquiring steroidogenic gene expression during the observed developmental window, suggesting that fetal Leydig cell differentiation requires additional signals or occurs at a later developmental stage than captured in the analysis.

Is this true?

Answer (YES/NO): NO